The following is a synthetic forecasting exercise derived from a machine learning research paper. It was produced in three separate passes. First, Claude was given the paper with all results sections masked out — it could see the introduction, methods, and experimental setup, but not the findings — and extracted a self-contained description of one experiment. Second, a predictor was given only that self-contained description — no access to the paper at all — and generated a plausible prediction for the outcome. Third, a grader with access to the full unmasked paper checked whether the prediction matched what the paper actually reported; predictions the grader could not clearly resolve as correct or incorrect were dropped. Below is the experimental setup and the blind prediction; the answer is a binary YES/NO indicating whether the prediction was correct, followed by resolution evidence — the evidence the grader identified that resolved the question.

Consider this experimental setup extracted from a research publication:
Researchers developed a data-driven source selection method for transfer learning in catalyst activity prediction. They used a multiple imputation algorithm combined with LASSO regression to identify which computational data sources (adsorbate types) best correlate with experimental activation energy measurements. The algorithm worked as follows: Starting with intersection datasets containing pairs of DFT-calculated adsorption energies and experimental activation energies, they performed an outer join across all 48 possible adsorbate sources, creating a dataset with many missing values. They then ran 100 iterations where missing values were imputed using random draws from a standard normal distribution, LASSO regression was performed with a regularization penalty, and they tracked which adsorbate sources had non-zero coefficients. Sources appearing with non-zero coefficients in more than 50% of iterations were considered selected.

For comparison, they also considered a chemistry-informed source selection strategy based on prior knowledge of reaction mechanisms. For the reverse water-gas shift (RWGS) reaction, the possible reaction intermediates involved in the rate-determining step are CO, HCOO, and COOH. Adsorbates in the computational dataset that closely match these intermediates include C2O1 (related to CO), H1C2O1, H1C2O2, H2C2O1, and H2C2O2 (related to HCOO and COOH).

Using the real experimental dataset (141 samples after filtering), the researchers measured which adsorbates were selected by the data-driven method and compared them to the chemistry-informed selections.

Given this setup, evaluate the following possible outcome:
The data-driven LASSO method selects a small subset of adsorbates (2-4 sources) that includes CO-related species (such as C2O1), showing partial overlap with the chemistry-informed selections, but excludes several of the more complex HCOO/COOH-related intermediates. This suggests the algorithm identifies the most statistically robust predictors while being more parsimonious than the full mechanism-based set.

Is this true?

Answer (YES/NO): NO